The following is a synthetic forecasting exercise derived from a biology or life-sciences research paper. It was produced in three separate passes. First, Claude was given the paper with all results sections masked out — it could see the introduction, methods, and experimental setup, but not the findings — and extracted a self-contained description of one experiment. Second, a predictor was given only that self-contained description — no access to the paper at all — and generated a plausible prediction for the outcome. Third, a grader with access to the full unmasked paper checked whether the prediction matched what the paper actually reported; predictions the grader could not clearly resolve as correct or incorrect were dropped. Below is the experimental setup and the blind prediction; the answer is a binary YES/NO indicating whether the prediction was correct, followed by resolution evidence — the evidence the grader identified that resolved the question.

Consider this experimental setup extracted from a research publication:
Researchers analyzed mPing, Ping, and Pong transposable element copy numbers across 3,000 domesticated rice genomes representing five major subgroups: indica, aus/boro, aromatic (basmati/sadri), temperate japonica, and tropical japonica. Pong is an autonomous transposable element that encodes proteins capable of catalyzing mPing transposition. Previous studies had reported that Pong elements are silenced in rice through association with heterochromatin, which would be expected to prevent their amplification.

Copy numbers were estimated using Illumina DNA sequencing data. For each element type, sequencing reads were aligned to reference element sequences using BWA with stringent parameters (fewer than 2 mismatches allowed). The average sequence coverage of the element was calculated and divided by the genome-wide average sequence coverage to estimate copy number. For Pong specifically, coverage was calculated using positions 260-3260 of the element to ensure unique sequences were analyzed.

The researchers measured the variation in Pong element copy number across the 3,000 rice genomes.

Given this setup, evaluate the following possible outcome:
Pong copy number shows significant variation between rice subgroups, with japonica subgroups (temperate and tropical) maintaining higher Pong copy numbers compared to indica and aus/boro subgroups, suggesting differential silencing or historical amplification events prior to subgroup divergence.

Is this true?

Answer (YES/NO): NO